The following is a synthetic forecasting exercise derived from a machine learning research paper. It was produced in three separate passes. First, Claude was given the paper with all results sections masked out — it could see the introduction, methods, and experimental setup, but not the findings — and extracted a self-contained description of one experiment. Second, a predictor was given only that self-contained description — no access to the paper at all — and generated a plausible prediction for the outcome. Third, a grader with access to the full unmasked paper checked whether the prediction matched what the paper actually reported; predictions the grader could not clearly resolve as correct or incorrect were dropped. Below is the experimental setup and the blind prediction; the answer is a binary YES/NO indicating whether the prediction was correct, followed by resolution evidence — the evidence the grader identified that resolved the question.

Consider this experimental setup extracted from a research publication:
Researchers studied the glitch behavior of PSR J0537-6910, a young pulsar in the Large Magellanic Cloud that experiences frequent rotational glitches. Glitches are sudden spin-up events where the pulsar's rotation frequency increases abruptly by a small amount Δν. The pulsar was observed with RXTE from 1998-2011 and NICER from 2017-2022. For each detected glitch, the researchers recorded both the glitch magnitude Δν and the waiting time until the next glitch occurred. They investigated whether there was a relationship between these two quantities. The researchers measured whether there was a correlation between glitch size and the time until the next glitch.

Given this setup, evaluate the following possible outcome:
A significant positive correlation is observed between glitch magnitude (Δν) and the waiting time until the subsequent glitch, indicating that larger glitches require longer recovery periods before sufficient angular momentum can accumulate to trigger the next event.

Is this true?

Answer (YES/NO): YES